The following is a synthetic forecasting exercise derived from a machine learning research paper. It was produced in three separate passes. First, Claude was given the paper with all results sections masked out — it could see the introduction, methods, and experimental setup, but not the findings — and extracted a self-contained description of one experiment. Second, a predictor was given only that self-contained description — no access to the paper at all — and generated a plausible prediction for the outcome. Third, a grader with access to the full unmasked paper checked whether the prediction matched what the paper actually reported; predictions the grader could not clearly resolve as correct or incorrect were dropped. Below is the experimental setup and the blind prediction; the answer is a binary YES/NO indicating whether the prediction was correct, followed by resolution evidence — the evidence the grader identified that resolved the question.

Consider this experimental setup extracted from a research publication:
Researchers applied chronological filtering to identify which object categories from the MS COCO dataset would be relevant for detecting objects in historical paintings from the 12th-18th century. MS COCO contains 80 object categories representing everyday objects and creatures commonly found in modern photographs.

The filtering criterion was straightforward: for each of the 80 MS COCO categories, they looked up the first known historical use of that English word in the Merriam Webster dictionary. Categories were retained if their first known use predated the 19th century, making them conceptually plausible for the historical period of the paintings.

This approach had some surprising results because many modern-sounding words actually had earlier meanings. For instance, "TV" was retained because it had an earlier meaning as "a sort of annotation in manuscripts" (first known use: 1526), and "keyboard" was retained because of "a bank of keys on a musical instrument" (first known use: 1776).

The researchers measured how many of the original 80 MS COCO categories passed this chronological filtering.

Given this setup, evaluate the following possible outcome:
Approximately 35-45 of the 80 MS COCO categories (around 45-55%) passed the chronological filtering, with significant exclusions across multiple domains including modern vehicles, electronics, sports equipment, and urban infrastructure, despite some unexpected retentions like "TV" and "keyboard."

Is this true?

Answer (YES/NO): NO